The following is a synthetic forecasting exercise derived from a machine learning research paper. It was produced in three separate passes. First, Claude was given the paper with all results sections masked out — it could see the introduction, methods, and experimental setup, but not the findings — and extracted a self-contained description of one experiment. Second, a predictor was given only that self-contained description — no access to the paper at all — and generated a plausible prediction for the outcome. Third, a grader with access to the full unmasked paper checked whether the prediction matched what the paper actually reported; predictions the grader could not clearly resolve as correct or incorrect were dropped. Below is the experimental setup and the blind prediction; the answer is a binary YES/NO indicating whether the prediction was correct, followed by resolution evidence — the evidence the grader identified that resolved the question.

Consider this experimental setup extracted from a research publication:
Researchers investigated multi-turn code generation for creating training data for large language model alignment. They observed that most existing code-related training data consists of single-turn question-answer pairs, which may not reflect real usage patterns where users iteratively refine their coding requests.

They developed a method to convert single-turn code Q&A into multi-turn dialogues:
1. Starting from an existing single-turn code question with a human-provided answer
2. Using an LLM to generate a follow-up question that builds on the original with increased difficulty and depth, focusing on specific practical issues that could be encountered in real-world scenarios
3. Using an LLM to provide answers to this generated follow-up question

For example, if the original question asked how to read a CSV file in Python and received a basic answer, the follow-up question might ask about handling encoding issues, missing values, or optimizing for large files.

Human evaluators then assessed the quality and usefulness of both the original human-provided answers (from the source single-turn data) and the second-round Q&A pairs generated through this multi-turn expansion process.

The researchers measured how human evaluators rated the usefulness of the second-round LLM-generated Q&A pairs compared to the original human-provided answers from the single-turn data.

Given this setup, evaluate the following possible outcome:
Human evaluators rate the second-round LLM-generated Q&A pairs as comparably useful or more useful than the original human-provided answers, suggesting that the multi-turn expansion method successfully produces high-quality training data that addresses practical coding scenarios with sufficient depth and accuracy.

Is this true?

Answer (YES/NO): YES